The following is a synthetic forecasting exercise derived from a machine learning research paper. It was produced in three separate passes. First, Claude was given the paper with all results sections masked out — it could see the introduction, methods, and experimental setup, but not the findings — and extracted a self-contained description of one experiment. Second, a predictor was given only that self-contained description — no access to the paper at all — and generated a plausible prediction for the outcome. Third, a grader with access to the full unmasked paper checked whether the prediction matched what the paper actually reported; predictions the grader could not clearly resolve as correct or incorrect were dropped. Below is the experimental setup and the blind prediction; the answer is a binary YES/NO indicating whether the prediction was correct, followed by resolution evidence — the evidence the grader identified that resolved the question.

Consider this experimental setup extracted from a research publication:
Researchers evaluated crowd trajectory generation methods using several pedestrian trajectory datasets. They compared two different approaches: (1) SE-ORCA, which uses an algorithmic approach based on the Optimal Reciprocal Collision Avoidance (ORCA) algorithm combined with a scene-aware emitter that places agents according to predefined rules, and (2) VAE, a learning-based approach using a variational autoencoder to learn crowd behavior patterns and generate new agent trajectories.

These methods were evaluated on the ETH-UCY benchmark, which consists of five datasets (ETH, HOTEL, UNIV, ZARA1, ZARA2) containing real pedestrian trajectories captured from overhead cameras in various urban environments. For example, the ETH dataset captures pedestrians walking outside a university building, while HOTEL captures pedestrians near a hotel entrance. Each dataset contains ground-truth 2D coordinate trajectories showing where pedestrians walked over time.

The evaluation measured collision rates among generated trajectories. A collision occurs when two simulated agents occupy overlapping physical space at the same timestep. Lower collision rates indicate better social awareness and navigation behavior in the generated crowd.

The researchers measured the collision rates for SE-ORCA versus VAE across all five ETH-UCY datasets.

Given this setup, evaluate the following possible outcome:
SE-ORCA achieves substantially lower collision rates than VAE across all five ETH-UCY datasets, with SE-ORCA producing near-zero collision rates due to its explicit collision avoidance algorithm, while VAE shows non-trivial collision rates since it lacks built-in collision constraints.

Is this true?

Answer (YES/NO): YES